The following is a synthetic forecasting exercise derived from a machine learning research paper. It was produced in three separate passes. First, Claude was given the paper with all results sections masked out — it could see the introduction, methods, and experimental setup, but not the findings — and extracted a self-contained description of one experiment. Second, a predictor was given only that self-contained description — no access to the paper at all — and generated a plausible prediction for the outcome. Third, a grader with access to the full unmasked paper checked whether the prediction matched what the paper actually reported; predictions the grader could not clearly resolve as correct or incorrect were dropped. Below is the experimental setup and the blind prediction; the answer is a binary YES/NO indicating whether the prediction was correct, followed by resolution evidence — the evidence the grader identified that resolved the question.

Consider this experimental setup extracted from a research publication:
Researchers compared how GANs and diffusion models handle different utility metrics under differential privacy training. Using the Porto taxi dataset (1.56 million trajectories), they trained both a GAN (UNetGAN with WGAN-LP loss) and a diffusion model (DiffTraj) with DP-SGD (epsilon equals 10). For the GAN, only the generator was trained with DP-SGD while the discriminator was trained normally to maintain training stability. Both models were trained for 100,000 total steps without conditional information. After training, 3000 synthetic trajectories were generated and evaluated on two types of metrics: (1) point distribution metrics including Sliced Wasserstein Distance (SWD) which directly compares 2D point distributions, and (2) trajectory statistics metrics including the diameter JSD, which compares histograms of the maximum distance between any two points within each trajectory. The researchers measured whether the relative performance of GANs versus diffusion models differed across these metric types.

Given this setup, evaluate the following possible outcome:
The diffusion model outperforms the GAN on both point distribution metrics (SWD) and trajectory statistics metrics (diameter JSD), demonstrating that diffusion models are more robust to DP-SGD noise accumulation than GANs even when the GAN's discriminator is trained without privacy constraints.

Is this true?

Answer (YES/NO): NO